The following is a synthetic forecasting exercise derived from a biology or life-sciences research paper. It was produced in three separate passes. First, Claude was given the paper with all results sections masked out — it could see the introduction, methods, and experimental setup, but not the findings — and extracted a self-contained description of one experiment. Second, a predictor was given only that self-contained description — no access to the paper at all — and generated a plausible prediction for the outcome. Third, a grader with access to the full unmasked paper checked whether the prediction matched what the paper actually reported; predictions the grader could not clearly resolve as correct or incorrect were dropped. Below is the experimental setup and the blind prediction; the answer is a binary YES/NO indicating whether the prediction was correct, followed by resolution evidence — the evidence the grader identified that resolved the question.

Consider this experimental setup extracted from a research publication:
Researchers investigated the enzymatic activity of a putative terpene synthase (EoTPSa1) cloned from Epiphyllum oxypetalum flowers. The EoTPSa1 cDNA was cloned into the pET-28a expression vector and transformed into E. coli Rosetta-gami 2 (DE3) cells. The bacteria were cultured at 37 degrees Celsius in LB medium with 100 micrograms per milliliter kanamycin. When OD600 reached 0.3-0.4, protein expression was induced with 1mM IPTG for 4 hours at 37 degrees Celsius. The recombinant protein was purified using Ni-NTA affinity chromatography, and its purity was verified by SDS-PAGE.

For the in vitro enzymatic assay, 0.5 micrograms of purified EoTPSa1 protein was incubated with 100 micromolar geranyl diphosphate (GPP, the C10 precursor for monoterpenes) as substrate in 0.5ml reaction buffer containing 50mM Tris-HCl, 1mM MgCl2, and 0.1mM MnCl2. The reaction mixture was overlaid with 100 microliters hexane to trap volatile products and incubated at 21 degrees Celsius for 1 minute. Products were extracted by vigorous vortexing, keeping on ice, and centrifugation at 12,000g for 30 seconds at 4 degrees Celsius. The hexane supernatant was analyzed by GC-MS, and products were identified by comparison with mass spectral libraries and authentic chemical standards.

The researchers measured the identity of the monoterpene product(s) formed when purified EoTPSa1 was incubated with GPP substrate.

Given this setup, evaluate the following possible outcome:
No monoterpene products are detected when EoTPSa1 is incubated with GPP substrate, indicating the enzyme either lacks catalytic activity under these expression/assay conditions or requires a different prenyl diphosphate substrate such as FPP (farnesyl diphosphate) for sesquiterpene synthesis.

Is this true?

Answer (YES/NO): NO